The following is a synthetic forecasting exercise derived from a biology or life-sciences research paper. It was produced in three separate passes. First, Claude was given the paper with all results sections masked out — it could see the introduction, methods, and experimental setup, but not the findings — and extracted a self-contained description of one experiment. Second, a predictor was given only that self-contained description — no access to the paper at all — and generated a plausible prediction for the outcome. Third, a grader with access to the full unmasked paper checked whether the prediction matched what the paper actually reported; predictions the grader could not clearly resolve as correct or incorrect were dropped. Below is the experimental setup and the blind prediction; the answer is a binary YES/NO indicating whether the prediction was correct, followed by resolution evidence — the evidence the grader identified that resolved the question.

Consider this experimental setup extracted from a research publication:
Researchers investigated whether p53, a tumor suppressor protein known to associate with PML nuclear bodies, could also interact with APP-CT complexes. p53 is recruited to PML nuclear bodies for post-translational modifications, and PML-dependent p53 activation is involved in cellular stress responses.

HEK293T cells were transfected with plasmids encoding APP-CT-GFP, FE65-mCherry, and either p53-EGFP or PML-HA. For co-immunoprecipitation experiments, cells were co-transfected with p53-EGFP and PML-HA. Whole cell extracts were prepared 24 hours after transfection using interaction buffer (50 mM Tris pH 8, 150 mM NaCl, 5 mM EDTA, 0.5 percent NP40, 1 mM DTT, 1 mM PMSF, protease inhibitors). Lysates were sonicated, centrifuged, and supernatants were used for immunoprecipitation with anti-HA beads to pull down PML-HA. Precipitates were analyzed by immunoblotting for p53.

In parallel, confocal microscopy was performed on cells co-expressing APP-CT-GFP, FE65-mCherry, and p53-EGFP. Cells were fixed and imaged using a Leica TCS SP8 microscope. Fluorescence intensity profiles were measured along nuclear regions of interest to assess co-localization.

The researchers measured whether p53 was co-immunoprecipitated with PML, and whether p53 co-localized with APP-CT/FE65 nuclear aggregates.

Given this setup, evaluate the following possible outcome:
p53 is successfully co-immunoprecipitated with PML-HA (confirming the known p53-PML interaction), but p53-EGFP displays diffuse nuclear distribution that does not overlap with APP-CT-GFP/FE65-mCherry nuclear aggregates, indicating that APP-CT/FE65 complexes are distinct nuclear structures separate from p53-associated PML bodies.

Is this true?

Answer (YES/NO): NO